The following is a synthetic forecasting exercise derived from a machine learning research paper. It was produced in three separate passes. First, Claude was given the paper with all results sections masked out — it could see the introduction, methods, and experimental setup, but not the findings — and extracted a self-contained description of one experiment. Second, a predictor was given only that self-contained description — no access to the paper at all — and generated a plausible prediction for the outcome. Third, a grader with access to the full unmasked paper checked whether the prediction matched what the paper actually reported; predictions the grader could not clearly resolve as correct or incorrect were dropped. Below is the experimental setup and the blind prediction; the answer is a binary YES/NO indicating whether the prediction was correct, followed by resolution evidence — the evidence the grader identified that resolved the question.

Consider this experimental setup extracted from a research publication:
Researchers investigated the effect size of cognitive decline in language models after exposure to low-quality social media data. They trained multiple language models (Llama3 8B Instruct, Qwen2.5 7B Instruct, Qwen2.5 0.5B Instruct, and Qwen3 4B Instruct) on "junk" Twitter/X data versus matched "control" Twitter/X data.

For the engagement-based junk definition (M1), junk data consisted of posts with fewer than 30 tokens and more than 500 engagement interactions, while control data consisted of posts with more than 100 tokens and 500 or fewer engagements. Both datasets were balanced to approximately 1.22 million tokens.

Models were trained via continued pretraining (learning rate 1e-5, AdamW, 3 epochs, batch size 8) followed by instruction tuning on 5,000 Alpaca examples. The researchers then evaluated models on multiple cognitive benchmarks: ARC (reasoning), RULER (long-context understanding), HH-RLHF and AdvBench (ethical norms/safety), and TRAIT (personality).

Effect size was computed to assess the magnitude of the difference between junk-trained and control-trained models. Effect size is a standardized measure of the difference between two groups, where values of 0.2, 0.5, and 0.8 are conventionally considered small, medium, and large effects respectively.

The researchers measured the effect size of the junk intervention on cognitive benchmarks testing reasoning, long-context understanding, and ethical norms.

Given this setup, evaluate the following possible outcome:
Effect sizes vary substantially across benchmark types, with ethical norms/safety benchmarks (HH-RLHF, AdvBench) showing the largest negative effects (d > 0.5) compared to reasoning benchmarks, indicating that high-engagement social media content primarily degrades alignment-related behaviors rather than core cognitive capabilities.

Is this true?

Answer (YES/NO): NO